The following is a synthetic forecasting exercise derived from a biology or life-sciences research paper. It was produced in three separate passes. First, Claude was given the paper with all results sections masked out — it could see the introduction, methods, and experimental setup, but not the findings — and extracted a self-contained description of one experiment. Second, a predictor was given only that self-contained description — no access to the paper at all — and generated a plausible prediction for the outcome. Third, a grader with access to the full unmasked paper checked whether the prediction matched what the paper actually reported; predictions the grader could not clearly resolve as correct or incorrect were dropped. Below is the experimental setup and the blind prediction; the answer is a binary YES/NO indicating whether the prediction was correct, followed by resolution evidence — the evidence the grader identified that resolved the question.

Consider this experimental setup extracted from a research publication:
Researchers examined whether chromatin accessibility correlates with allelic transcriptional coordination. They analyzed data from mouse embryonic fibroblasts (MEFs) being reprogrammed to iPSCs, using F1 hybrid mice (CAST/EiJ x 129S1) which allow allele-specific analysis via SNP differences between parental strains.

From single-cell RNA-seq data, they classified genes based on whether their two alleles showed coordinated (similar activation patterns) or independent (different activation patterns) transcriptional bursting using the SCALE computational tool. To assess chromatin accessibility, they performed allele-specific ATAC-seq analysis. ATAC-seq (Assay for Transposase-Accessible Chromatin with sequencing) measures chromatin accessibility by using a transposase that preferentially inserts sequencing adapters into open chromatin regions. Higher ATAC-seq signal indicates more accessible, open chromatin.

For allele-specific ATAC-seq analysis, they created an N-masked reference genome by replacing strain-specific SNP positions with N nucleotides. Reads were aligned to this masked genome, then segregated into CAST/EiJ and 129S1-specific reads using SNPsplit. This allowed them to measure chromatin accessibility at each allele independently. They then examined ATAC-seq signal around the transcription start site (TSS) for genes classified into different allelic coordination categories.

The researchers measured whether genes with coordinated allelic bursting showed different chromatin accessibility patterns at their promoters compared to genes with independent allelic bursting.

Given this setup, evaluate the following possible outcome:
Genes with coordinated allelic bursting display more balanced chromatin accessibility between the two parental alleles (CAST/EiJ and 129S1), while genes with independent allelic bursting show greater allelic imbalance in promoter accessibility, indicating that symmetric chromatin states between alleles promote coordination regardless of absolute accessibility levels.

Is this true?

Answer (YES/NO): YES